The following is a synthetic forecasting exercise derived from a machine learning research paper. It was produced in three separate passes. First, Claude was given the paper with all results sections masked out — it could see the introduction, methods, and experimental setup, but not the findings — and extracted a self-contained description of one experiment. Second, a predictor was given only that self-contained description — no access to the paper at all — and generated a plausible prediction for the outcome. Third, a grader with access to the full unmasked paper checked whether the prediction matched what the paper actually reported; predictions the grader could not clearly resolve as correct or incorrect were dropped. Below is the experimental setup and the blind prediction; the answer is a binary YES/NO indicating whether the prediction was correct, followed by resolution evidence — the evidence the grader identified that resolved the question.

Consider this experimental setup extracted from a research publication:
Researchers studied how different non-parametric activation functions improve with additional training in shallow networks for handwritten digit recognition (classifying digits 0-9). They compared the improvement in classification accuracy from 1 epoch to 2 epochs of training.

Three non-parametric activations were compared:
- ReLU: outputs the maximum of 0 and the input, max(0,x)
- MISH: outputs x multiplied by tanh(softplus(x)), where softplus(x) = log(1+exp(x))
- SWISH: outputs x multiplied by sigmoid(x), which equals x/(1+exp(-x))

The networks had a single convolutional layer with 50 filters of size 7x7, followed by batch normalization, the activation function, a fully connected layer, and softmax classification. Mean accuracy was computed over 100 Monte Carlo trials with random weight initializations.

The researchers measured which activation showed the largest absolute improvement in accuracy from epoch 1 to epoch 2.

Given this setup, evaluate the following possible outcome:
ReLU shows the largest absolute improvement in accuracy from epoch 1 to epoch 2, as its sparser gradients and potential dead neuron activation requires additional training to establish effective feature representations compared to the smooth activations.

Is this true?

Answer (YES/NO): YES